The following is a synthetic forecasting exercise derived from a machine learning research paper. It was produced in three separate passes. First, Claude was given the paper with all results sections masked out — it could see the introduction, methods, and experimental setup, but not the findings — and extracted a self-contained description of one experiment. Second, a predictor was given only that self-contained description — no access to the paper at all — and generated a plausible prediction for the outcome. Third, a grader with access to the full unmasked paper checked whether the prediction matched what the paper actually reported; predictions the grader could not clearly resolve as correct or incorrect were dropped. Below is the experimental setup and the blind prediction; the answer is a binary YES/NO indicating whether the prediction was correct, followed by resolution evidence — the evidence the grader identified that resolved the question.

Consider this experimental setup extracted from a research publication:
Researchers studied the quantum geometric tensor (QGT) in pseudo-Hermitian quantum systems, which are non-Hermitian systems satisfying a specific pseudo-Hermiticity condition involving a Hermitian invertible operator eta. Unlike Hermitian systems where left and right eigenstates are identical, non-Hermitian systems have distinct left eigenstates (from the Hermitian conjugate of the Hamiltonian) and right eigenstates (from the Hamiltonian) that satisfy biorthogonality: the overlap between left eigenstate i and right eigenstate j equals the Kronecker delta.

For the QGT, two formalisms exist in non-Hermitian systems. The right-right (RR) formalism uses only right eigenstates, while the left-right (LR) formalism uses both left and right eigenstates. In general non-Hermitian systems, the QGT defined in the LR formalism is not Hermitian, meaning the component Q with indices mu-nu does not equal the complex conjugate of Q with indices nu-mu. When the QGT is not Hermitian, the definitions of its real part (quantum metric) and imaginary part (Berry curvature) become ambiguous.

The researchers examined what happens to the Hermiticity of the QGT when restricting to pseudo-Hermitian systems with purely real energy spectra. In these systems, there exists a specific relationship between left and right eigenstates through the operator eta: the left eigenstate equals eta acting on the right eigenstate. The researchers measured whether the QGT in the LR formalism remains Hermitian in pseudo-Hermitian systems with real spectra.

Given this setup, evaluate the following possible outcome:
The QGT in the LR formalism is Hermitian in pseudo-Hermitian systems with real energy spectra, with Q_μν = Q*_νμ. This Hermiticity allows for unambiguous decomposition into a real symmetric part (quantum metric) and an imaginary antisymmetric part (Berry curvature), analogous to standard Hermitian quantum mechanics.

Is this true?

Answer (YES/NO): YES